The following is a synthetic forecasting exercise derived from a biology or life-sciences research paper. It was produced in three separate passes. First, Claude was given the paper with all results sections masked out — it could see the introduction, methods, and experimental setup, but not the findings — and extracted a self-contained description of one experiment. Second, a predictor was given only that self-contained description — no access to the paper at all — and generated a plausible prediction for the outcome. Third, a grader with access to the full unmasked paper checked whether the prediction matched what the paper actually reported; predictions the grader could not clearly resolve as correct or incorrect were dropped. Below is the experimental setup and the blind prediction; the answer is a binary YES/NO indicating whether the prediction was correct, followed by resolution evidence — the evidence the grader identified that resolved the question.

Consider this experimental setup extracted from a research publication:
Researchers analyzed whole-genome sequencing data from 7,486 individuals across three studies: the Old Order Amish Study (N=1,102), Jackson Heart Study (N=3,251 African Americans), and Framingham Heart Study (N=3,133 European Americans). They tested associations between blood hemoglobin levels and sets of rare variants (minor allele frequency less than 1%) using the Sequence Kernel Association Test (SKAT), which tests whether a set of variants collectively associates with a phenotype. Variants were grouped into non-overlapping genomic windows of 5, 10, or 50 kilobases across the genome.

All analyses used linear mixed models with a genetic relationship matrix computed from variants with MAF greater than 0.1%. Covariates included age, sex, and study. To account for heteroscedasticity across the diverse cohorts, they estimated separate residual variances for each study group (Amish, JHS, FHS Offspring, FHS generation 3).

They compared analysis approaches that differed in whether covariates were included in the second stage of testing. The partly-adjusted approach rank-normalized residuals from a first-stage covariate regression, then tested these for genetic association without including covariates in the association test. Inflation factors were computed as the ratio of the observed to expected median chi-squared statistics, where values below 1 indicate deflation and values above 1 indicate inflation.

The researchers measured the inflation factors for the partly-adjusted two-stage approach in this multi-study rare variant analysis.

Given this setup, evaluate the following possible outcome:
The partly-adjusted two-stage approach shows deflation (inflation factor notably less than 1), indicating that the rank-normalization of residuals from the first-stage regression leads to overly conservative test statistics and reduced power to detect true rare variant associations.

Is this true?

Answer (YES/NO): NO